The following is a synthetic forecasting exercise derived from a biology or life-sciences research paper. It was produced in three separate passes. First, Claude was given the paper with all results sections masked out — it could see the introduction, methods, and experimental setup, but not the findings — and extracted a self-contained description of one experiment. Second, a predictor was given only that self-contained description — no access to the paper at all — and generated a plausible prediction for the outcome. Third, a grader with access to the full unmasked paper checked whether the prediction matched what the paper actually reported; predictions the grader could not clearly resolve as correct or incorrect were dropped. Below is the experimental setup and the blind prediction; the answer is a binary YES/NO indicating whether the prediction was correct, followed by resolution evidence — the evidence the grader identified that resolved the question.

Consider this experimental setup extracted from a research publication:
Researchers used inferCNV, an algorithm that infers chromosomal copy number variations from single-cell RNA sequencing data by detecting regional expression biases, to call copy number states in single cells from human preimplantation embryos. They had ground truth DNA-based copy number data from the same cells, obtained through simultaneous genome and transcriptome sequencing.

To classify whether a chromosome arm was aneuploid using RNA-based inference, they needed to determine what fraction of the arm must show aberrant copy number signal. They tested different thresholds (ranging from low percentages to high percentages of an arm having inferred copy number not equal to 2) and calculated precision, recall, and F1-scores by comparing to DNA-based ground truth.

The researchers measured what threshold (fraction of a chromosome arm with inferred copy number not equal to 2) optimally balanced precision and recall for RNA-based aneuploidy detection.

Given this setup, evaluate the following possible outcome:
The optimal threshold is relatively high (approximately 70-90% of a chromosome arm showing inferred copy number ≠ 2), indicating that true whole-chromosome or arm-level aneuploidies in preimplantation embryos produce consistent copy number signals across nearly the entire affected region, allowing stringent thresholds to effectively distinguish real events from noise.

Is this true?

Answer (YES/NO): NO